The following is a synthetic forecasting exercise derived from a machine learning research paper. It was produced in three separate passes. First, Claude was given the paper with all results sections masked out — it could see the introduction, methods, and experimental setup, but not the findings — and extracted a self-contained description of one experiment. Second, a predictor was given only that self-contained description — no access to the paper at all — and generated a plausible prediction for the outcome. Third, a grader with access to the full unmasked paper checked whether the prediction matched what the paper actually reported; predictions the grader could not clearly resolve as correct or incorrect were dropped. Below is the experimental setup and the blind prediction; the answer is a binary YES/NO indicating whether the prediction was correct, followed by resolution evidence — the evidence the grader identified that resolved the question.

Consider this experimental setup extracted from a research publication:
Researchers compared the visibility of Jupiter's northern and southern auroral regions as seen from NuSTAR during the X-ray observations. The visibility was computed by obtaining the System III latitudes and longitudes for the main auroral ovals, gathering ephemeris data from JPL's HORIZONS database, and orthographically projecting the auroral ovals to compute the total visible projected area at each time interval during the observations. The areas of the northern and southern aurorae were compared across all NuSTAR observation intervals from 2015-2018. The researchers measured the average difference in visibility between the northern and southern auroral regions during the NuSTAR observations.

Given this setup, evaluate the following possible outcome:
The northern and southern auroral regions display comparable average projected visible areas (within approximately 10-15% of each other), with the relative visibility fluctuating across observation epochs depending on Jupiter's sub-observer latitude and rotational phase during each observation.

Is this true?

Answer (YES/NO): NO